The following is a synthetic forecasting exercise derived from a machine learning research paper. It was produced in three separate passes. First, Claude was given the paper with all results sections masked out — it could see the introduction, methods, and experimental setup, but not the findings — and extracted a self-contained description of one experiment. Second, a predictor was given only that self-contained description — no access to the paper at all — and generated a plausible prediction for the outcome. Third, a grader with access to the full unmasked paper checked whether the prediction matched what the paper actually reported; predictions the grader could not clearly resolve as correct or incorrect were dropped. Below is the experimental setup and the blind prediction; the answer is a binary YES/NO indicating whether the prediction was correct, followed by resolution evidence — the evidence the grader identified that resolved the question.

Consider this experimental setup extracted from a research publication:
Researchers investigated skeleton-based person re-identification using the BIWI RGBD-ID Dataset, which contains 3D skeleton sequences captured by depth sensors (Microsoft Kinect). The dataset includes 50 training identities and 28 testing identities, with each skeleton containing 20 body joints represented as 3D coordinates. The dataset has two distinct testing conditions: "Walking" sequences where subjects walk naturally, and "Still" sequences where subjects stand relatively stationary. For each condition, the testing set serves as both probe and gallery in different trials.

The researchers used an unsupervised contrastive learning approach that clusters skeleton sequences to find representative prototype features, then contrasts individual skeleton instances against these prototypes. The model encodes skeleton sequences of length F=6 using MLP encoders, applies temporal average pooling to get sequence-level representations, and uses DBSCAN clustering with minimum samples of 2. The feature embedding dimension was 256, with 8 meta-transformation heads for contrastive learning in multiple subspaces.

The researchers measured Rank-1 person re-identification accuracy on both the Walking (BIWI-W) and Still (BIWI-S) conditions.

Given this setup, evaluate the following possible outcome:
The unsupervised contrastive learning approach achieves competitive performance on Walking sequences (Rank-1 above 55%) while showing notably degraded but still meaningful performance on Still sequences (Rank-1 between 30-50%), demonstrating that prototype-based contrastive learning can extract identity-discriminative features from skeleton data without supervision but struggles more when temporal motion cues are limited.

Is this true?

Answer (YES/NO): NO